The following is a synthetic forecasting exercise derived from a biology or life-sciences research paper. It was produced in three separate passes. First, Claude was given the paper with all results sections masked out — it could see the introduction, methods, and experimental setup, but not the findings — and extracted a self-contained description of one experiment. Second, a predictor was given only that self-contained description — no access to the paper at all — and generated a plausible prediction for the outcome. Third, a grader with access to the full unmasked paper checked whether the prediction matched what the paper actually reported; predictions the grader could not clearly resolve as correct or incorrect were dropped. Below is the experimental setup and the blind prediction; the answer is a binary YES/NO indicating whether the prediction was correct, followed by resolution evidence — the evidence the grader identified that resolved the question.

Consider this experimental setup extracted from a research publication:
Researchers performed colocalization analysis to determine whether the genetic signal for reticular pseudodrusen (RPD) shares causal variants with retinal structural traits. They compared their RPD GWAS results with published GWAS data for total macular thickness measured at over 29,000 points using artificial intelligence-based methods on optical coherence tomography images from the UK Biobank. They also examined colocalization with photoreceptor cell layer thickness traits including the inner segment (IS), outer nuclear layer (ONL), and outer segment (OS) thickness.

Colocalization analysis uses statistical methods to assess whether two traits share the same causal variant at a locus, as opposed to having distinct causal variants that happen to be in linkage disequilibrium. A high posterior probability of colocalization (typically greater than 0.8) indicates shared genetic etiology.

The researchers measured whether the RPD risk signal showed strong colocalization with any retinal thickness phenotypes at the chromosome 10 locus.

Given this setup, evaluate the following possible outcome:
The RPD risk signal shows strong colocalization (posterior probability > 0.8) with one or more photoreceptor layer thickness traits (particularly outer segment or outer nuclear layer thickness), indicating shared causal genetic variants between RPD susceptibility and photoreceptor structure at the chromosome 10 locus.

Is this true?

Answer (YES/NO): YES